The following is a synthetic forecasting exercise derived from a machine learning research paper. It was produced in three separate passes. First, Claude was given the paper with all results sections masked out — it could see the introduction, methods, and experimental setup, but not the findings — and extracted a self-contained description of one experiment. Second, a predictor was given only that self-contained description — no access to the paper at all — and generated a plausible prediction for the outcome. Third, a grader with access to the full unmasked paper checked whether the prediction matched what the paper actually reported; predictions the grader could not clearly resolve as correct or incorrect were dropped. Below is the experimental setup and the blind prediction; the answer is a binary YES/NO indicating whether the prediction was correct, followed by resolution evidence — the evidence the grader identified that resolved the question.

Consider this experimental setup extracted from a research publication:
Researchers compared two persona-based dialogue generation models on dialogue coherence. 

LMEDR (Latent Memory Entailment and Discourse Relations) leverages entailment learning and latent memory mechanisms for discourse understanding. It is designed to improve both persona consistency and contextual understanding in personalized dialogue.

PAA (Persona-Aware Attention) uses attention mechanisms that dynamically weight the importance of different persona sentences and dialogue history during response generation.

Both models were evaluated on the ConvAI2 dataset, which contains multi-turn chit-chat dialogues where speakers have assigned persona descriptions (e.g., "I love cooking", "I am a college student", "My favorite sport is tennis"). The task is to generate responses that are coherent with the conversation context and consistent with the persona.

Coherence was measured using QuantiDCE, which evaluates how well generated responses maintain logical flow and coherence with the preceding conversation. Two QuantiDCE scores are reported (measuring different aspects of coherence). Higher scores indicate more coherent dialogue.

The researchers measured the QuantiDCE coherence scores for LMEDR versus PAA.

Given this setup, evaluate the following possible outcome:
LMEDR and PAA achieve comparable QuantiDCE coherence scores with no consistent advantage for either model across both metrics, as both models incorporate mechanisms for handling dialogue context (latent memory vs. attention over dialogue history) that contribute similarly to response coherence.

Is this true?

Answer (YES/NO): YES